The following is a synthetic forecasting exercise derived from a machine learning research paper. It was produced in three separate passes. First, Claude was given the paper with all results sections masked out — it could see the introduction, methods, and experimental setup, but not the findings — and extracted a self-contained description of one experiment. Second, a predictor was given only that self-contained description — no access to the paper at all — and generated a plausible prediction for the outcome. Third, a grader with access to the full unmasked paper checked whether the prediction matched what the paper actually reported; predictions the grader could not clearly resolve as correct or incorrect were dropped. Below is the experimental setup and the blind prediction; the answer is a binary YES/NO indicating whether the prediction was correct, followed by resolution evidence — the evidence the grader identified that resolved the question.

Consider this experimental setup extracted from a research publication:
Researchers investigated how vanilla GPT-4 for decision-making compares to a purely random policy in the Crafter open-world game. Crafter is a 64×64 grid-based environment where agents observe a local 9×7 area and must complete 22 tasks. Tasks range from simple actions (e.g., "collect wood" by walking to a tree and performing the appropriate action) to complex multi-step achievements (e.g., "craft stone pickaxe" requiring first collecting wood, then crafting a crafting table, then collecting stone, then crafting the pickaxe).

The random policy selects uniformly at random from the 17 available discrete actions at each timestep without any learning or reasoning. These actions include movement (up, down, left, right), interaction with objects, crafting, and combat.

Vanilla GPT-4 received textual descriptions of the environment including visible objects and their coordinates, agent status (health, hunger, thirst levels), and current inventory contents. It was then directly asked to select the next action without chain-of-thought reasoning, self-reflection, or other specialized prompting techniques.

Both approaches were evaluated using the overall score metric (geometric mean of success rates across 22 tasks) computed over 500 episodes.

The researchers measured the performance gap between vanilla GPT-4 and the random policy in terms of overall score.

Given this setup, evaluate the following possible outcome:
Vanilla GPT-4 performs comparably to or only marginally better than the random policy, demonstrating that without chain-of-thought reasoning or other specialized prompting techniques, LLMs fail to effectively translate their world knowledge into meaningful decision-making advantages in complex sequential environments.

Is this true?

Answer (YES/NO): YES